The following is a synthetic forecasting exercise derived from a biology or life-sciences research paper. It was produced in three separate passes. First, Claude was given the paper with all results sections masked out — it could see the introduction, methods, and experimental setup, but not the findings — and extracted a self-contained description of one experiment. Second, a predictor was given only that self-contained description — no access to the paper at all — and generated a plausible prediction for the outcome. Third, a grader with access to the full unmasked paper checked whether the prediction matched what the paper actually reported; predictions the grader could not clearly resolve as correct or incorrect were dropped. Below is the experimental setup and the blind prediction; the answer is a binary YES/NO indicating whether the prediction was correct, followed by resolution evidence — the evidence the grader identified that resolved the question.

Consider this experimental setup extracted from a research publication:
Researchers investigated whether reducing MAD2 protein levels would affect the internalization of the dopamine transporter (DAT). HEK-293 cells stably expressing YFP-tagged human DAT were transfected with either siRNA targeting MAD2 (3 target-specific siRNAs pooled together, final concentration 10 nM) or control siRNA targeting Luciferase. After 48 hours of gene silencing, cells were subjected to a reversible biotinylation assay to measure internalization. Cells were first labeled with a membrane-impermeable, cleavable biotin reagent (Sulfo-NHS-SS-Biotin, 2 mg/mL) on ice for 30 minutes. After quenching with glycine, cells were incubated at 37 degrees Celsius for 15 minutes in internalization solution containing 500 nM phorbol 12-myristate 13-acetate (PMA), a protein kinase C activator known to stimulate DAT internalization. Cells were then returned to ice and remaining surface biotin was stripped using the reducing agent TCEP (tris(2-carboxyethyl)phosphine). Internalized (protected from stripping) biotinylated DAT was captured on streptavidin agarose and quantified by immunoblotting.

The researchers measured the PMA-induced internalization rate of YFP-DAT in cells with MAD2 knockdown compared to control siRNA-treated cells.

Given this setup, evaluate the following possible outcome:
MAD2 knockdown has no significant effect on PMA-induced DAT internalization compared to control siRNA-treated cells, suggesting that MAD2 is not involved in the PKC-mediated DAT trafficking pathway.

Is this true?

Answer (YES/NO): NO